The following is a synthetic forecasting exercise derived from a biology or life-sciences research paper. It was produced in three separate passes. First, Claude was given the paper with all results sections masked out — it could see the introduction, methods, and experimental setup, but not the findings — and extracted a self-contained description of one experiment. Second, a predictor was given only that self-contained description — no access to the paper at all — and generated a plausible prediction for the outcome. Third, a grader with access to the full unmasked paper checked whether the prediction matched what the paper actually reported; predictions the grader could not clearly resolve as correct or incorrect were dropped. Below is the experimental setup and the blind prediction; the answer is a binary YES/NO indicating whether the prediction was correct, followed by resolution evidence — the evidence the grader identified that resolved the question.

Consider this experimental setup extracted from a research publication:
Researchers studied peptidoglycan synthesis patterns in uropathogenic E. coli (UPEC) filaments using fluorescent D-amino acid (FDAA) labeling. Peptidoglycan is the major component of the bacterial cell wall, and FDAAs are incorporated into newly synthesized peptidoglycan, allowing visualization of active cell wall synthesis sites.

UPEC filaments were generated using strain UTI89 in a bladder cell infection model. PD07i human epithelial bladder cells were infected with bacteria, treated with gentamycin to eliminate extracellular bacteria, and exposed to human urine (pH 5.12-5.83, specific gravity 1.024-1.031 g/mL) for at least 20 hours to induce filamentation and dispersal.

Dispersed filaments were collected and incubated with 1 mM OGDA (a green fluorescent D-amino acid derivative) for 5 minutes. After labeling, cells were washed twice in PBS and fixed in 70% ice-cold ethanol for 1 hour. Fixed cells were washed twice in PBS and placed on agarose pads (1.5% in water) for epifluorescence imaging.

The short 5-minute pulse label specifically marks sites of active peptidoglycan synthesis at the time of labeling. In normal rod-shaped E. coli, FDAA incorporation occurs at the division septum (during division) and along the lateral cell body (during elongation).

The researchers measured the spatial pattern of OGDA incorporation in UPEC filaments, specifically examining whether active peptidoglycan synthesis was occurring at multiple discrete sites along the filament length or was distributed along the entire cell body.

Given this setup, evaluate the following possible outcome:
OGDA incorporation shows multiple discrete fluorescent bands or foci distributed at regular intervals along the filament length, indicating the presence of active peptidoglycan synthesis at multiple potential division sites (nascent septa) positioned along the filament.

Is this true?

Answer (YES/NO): YES